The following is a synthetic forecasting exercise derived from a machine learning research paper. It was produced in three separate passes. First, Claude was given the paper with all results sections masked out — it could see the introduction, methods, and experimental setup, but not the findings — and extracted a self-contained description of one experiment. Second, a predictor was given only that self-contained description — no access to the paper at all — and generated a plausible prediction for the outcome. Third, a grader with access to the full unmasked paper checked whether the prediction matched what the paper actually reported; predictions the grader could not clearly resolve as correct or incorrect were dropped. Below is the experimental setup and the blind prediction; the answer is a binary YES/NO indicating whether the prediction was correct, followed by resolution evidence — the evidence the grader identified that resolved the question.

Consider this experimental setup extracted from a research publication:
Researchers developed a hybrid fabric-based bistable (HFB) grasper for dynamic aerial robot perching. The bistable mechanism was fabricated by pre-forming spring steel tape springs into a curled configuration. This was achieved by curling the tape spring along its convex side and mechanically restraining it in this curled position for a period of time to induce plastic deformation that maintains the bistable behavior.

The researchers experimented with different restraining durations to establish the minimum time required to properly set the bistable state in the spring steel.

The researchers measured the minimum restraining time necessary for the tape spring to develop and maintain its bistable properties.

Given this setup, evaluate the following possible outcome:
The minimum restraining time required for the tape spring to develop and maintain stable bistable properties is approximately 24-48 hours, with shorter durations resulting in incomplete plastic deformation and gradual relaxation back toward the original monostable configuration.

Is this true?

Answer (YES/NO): NO